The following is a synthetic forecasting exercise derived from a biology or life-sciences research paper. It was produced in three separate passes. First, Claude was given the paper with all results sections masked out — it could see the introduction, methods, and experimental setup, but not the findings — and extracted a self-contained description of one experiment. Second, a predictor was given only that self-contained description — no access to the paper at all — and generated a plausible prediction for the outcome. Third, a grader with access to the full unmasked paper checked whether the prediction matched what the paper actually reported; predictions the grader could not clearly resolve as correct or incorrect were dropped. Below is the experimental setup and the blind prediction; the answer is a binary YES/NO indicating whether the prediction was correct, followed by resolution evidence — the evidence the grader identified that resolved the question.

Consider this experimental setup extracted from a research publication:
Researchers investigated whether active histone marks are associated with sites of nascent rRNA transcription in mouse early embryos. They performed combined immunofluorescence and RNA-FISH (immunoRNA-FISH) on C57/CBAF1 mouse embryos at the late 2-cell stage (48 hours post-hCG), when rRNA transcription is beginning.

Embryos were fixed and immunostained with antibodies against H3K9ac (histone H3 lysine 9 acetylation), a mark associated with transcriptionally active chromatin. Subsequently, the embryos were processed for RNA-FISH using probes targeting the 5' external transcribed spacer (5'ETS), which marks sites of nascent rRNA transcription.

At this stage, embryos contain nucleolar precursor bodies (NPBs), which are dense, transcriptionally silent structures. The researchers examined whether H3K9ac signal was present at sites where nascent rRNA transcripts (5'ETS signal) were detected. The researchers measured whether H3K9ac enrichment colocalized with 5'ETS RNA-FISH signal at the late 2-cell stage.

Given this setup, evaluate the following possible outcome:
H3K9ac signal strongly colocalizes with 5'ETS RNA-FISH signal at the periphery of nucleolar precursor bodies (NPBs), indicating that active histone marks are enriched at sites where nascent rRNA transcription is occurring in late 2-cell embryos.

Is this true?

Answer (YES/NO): NO